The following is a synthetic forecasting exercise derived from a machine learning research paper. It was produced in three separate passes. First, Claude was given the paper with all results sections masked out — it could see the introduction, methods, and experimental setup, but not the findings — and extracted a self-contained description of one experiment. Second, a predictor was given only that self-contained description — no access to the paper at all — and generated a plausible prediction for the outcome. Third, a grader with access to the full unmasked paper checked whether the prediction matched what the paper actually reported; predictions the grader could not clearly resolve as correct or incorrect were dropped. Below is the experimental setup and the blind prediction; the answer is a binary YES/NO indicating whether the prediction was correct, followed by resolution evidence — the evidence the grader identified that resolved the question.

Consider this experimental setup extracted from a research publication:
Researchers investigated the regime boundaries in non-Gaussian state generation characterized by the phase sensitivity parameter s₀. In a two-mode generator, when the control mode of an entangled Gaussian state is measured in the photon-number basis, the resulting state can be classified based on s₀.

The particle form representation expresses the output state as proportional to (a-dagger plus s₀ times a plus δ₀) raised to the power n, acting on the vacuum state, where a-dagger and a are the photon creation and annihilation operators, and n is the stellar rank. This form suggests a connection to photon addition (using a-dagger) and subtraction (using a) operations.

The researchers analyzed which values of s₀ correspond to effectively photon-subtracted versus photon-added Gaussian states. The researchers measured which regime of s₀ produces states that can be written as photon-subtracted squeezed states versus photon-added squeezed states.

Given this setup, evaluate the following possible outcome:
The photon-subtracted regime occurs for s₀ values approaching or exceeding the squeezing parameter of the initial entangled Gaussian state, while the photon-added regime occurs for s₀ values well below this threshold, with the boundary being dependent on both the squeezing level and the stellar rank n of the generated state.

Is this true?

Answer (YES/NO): NO